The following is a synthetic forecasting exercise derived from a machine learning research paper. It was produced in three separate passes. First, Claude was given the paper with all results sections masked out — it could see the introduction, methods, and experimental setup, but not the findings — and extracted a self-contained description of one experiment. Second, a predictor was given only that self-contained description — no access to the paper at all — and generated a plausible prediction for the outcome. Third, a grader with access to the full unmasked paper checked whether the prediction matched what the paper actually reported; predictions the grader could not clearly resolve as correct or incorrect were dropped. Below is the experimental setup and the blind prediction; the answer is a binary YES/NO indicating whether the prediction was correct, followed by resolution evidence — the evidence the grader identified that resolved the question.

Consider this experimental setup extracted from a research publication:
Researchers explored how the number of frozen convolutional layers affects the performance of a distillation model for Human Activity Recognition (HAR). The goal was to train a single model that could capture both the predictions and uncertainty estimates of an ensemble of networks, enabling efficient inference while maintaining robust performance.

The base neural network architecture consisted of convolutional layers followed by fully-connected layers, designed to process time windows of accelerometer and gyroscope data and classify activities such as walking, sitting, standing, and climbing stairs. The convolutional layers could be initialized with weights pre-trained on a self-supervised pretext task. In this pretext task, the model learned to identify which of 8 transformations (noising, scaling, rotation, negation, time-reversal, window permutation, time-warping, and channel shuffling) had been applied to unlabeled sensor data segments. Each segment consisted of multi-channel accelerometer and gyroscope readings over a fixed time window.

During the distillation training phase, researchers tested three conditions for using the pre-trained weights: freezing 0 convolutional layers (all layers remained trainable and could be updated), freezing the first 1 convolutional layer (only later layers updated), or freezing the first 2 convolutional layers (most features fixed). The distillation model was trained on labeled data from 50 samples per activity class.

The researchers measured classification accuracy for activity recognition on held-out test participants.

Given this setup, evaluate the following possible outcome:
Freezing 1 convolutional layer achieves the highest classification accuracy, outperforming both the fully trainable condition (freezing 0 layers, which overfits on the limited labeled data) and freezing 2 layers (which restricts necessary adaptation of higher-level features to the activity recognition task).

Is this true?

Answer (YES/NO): NO